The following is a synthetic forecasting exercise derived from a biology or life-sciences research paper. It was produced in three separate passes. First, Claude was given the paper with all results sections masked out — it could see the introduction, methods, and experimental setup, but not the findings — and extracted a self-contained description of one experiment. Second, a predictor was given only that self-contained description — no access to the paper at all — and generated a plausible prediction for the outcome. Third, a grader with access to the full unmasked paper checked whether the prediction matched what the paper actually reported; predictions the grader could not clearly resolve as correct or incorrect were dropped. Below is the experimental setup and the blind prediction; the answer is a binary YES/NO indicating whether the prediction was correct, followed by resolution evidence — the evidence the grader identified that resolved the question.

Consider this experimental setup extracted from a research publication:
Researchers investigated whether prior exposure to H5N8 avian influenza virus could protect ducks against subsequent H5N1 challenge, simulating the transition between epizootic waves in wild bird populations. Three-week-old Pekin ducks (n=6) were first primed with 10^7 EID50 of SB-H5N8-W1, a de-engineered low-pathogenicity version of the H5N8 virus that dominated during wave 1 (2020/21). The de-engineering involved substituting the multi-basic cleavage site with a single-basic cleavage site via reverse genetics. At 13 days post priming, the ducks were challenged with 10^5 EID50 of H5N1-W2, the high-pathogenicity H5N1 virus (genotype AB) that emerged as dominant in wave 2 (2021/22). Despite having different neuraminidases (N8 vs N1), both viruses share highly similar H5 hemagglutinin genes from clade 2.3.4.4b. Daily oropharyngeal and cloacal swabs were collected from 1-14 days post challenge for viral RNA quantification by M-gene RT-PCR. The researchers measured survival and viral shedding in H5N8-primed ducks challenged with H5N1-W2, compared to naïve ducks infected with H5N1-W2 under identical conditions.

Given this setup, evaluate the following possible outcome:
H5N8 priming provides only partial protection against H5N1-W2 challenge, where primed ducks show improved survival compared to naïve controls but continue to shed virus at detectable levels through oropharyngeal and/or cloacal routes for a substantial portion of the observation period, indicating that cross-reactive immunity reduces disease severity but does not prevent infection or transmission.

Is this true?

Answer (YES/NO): NO